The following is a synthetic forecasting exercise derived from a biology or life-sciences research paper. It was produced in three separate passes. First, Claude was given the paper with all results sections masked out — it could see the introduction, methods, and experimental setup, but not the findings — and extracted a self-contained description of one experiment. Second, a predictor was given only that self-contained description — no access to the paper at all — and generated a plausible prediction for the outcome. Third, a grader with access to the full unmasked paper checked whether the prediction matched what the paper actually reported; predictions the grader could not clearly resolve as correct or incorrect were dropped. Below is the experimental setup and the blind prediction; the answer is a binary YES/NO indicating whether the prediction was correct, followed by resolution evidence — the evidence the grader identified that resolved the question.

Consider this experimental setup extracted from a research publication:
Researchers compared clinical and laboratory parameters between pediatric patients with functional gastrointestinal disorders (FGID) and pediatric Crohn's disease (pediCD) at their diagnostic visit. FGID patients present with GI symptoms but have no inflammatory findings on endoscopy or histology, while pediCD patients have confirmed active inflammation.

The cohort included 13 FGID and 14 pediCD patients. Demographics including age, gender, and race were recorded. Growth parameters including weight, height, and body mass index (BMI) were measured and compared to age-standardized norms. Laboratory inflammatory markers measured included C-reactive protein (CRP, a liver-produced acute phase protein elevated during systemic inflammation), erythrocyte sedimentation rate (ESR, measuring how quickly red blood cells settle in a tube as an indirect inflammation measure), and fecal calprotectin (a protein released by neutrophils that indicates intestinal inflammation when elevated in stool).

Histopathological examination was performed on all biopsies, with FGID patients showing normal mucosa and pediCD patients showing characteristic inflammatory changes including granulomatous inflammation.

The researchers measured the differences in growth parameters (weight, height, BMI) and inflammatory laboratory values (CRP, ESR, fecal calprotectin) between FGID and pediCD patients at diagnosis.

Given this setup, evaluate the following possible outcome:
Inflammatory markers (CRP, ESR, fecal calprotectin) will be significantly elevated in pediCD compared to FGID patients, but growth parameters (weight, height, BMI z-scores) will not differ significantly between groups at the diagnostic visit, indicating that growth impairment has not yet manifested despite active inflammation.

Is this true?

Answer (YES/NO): NO